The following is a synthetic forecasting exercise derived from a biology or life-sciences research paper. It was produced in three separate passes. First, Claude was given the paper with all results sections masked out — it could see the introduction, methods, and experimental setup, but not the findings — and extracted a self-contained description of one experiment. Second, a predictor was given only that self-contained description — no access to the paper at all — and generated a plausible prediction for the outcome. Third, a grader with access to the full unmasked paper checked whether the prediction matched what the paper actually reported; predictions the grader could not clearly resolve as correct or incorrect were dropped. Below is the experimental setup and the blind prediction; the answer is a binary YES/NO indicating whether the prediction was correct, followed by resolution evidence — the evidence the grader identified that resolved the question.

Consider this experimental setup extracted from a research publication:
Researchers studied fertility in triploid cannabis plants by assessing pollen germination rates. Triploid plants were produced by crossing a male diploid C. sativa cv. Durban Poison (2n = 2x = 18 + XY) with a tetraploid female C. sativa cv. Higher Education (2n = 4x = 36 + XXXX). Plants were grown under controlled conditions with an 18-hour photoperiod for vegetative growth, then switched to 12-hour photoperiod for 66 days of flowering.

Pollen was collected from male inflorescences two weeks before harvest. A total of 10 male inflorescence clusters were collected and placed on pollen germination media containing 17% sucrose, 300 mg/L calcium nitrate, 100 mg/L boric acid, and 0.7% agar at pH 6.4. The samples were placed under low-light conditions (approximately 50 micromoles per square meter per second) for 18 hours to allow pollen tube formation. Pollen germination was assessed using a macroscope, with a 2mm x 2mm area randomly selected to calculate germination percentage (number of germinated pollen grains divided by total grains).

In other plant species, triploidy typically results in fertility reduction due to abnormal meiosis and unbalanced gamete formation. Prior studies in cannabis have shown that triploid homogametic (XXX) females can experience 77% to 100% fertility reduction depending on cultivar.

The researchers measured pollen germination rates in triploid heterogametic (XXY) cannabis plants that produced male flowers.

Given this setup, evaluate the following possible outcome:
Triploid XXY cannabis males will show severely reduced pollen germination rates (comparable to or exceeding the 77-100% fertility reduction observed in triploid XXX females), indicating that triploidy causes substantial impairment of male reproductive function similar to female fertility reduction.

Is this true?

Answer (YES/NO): YES